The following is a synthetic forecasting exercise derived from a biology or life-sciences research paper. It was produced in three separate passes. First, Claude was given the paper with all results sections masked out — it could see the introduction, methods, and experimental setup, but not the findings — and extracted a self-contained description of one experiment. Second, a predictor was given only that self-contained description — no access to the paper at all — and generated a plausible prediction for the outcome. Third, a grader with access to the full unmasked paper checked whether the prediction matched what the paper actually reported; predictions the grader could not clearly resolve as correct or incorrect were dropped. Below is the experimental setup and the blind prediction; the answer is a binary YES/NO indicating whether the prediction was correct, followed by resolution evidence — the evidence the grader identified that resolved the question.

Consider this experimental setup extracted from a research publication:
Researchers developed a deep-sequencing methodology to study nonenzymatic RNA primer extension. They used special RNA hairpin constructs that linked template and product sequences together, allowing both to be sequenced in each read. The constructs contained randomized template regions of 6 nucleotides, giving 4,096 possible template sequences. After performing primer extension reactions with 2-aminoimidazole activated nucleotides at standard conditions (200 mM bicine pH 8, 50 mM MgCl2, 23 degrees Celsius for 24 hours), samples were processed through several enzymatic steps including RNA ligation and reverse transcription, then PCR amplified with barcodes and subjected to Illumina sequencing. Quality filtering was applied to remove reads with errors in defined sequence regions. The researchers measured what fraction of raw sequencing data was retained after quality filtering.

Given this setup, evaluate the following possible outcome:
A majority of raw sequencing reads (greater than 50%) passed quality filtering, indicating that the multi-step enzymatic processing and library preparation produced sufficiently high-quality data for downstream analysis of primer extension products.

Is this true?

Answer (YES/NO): NO